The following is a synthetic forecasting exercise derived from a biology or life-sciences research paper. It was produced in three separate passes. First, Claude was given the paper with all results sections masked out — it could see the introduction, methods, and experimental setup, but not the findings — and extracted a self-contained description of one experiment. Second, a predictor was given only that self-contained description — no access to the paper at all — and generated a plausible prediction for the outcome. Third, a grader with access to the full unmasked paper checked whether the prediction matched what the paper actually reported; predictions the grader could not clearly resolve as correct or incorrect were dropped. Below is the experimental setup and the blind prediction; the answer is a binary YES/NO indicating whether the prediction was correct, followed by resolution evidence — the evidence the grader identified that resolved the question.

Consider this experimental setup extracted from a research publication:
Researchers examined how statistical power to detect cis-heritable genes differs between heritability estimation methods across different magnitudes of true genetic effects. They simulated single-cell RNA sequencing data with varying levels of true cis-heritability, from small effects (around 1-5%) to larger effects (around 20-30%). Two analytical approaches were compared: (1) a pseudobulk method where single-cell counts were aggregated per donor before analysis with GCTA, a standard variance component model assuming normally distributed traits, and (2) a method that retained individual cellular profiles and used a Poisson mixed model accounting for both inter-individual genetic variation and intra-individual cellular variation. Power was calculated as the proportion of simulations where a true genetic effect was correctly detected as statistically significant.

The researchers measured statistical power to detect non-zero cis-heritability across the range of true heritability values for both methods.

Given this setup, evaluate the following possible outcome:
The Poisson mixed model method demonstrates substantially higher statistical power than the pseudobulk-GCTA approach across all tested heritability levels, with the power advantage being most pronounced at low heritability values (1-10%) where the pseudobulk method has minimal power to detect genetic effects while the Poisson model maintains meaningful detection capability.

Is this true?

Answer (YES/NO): NO